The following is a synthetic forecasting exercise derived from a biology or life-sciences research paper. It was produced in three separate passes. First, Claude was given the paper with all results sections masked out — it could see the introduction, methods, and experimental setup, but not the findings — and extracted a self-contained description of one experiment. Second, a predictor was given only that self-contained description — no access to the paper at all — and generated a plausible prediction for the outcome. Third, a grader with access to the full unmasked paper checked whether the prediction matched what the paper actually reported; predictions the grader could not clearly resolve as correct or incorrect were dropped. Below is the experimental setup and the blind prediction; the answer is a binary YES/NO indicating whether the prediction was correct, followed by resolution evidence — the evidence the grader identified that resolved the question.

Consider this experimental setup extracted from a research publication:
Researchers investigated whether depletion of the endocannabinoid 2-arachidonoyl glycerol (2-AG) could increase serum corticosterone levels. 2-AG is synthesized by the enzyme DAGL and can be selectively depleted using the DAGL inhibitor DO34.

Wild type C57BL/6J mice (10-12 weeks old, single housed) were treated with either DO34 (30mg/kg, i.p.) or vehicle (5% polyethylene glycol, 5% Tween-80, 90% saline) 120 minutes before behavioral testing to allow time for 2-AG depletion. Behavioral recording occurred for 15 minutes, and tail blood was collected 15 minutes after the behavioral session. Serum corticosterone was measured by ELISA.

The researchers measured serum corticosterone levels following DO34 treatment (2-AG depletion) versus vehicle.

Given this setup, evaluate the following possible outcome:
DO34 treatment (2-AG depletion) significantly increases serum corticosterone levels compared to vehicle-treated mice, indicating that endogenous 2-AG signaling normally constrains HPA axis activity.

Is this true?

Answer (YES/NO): YES